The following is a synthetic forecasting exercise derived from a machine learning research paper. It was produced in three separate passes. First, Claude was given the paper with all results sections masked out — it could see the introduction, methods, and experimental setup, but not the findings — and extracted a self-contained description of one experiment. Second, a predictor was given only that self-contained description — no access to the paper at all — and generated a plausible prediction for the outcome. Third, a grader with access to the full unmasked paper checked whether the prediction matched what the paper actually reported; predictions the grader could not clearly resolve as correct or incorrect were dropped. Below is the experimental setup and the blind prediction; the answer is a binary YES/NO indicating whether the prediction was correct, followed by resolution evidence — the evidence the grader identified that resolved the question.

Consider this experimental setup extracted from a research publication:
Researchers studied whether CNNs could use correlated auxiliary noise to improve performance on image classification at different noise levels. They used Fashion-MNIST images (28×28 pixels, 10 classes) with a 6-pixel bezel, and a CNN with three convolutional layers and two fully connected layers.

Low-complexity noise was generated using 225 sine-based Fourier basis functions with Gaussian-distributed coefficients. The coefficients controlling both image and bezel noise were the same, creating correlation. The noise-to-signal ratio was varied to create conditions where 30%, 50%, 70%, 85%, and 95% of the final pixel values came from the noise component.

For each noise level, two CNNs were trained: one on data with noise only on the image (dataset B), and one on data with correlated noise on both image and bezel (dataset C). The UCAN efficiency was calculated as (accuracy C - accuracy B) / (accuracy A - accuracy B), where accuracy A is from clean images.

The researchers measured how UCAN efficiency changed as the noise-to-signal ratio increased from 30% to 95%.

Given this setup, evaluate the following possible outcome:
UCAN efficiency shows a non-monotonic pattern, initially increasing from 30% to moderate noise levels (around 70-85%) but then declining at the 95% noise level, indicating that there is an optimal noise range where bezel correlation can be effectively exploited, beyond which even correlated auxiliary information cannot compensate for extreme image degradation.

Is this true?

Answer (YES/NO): NO